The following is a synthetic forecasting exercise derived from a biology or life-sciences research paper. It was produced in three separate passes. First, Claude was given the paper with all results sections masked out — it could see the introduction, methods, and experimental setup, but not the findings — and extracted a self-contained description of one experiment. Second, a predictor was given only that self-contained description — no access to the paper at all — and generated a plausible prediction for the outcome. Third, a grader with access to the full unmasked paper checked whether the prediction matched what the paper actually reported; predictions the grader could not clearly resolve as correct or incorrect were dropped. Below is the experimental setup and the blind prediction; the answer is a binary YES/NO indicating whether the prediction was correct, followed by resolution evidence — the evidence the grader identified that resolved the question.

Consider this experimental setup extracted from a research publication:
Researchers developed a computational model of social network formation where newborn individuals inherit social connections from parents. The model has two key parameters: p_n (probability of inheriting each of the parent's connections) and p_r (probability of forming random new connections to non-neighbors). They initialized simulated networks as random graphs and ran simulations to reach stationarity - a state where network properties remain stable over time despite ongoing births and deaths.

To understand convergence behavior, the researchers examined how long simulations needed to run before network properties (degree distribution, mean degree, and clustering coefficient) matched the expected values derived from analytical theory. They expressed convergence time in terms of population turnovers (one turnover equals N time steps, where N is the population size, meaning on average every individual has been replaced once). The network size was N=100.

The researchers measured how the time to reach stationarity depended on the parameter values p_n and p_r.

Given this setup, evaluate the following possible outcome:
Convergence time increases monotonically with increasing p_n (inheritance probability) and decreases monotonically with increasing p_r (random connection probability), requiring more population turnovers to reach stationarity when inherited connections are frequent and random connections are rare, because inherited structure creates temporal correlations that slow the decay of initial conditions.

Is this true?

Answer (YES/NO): NO